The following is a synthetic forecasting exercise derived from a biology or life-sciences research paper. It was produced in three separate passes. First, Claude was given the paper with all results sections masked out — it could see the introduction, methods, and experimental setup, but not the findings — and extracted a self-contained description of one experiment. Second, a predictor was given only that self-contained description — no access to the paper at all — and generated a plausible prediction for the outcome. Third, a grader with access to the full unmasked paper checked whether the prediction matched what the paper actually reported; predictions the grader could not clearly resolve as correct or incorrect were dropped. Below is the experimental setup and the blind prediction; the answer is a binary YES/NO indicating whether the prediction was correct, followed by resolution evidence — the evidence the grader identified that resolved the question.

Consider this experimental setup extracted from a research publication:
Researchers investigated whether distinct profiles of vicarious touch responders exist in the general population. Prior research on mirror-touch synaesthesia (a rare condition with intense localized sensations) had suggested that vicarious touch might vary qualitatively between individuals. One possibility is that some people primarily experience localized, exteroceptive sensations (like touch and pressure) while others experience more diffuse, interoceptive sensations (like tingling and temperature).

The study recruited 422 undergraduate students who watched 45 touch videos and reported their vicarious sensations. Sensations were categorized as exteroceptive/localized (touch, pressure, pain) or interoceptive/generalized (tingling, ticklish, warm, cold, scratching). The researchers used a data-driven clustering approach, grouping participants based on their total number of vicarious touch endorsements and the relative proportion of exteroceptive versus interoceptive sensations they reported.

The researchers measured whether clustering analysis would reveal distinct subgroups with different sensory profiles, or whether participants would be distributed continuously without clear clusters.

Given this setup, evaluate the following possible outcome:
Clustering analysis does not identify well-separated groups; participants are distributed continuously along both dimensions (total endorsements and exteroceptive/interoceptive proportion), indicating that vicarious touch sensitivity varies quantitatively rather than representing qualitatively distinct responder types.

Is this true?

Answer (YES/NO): NO